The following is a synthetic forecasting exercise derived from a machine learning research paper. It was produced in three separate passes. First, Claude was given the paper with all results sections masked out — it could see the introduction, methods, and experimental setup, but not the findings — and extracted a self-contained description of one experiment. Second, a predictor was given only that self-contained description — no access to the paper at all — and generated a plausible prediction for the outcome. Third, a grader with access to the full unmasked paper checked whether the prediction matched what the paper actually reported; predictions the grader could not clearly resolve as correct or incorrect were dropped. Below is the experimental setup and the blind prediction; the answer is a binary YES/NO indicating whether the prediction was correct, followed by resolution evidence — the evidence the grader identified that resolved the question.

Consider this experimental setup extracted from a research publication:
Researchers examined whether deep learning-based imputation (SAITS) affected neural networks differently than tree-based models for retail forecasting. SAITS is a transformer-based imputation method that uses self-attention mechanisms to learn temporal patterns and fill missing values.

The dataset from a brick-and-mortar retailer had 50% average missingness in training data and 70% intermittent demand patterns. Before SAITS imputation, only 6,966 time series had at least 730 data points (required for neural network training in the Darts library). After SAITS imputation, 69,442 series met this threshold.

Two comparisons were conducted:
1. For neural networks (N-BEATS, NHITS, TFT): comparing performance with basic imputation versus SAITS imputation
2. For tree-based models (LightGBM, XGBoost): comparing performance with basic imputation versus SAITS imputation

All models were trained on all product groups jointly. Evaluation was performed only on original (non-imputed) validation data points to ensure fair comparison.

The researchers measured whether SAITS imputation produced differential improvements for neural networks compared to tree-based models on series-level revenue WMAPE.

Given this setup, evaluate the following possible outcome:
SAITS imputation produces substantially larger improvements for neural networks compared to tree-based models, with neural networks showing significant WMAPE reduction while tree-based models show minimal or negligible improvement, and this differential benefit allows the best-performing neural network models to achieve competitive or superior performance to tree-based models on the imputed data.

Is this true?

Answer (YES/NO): NO